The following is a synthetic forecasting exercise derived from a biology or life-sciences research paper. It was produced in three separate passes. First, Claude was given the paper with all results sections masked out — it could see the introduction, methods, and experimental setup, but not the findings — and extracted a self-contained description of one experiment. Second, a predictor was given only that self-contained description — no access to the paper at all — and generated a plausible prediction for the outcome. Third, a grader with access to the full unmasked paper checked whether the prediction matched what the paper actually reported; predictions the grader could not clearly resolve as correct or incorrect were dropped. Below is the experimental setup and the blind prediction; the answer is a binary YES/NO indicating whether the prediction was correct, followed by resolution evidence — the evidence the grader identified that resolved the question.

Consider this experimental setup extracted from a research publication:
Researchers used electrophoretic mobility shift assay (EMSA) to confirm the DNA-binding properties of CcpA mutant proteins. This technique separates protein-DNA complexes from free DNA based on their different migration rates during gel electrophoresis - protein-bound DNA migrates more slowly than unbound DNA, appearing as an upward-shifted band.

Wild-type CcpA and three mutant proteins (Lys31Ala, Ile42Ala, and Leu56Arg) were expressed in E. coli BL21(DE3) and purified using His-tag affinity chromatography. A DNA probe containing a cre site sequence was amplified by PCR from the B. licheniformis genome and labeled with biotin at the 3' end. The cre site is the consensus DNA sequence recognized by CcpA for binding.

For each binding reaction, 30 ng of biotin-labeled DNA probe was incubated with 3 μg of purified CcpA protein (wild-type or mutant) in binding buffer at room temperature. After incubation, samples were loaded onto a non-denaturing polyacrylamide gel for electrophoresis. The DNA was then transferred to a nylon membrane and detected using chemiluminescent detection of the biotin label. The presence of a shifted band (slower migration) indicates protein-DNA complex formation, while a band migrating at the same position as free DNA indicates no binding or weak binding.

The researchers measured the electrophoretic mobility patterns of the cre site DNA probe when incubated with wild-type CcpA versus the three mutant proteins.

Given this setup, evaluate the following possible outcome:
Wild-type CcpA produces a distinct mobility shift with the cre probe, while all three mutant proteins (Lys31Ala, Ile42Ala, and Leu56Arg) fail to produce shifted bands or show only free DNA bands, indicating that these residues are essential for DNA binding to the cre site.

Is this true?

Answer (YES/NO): NO